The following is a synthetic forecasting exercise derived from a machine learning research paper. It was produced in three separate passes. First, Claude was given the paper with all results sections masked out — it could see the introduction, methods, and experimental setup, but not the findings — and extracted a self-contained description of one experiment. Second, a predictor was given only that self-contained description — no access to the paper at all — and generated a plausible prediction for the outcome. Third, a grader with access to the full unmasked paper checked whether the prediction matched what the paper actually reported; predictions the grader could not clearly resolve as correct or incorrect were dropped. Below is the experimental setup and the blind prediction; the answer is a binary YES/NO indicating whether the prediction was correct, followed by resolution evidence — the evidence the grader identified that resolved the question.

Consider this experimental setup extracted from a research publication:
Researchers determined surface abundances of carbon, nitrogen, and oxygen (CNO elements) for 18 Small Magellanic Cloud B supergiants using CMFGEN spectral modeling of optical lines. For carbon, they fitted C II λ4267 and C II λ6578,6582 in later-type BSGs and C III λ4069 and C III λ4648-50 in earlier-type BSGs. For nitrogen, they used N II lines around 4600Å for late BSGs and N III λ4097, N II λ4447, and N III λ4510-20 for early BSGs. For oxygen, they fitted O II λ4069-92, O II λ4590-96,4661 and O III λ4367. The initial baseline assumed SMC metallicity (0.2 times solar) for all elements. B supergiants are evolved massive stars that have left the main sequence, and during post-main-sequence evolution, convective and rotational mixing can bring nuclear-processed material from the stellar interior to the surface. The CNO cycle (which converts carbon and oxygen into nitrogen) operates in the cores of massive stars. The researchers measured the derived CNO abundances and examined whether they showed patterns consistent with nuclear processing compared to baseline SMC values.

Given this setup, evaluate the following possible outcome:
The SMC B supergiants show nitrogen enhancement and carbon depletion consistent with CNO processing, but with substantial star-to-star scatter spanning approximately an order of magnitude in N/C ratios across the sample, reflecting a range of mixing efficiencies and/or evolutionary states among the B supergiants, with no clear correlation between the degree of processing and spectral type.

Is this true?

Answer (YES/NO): NO